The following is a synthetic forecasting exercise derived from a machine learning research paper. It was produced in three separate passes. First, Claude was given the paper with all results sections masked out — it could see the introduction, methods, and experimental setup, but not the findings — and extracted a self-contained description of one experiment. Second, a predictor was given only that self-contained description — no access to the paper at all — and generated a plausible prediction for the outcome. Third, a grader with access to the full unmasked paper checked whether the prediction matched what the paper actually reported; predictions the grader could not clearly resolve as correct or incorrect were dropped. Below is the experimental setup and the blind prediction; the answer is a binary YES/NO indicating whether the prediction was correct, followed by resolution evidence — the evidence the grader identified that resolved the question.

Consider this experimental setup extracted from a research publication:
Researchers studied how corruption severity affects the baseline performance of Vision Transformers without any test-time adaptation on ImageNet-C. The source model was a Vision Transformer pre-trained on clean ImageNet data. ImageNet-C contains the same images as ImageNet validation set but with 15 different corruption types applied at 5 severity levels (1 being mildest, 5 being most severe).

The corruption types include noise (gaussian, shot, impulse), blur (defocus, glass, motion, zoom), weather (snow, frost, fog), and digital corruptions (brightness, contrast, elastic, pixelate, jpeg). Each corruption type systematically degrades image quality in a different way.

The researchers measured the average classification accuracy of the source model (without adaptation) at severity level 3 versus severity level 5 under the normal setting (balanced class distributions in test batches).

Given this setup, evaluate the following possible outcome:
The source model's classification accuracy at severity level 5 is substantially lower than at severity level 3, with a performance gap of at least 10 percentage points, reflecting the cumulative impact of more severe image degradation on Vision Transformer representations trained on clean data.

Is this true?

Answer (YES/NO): YES